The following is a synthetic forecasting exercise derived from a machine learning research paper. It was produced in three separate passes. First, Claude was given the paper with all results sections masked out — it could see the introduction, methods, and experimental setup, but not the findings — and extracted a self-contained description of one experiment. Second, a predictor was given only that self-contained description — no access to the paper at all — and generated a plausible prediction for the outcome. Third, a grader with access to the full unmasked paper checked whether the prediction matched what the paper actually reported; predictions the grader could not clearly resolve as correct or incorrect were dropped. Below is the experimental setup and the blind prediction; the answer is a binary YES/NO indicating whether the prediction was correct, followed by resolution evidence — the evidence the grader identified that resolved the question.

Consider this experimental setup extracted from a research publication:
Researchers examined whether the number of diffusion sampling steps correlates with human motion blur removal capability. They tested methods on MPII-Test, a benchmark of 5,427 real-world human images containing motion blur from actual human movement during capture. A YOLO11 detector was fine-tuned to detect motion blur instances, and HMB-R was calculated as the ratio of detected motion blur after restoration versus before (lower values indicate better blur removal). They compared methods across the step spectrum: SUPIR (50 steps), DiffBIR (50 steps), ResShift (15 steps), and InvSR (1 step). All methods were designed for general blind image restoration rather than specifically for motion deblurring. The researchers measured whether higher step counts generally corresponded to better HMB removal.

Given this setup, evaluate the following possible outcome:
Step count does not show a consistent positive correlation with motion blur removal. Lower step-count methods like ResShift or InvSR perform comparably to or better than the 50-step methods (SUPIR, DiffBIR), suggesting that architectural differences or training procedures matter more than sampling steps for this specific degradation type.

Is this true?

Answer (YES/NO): YES